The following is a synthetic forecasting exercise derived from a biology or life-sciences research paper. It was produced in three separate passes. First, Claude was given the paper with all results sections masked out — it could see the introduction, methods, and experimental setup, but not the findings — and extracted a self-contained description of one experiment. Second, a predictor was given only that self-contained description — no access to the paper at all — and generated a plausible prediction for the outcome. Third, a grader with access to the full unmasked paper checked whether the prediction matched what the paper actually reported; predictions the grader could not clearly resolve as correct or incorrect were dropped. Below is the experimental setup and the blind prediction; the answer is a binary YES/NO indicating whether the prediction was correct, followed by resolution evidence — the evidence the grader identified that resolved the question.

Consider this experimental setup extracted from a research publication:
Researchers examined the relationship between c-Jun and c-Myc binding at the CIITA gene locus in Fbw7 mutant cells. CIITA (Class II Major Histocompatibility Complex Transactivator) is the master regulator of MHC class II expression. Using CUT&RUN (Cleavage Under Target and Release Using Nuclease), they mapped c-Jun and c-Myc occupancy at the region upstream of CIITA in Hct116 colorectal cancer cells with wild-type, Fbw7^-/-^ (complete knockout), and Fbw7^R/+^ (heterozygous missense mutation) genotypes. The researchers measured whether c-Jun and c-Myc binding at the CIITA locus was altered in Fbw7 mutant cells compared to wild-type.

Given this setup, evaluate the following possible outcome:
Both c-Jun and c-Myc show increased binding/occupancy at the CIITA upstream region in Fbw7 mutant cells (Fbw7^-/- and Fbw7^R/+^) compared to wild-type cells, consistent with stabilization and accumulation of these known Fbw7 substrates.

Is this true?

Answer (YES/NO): YES